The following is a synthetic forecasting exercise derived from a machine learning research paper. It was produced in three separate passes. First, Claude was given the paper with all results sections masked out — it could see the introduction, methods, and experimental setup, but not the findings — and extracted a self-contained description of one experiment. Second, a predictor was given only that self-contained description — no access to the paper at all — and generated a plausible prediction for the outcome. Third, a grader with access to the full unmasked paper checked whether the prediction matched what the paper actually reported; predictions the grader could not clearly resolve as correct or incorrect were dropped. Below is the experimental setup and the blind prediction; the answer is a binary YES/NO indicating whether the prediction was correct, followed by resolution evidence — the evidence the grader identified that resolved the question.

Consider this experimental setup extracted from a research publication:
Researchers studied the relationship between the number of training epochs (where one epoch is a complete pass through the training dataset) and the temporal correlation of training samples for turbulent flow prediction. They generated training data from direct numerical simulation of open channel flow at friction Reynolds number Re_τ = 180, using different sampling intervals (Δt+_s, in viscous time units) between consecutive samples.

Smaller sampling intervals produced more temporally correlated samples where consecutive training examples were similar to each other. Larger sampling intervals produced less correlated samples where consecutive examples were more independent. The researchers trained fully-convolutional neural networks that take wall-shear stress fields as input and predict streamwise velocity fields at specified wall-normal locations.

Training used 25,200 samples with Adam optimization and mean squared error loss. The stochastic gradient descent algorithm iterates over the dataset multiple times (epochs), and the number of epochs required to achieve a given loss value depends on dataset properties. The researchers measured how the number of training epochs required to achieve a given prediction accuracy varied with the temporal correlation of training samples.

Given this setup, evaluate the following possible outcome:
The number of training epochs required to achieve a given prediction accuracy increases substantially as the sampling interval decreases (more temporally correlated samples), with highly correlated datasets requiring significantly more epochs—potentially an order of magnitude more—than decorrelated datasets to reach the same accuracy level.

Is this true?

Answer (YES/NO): NO